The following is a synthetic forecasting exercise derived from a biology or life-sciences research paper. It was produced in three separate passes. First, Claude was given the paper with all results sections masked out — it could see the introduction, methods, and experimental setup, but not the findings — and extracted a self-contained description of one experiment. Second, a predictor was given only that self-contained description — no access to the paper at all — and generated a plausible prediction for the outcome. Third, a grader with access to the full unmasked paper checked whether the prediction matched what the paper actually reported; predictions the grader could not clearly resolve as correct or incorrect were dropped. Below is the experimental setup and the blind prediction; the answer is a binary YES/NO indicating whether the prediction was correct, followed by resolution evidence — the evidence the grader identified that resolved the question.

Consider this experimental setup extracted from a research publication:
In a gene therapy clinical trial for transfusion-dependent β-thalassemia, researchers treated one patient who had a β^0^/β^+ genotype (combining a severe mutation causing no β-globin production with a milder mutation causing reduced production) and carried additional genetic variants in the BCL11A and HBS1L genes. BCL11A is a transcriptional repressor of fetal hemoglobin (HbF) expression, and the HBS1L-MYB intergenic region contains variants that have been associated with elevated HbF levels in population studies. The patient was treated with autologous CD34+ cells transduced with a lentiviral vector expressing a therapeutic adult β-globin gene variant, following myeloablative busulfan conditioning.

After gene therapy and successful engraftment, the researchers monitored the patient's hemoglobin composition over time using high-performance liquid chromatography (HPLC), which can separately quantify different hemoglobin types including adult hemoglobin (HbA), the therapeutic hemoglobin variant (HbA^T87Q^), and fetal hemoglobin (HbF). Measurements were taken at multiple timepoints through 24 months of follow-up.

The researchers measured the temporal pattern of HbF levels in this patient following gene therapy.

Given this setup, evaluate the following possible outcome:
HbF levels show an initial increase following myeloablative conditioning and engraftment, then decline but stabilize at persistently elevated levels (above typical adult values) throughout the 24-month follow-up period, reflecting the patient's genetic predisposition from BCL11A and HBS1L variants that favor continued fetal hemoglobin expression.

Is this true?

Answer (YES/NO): YES